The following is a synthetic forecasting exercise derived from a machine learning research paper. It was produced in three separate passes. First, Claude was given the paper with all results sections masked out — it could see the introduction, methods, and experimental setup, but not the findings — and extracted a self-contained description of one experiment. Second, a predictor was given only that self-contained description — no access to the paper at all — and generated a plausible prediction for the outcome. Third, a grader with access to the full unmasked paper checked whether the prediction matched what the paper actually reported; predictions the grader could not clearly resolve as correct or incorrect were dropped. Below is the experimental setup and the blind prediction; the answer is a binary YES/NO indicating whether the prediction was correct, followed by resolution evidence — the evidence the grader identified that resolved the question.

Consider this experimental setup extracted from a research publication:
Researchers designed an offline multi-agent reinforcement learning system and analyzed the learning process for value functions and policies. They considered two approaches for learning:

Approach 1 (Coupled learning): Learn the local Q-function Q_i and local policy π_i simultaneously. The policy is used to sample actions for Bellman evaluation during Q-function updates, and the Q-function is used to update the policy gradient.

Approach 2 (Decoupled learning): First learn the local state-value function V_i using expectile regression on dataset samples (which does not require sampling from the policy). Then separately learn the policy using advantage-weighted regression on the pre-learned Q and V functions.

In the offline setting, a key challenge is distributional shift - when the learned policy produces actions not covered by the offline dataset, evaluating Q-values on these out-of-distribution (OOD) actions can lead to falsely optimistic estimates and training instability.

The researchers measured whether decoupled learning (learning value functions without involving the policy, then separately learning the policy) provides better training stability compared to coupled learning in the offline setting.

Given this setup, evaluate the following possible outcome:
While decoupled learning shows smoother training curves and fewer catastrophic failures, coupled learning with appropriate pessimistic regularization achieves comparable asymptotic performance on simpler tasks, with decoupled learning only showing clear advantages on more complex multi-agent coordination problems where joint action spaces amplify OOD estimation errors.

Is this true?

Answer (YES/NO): NO